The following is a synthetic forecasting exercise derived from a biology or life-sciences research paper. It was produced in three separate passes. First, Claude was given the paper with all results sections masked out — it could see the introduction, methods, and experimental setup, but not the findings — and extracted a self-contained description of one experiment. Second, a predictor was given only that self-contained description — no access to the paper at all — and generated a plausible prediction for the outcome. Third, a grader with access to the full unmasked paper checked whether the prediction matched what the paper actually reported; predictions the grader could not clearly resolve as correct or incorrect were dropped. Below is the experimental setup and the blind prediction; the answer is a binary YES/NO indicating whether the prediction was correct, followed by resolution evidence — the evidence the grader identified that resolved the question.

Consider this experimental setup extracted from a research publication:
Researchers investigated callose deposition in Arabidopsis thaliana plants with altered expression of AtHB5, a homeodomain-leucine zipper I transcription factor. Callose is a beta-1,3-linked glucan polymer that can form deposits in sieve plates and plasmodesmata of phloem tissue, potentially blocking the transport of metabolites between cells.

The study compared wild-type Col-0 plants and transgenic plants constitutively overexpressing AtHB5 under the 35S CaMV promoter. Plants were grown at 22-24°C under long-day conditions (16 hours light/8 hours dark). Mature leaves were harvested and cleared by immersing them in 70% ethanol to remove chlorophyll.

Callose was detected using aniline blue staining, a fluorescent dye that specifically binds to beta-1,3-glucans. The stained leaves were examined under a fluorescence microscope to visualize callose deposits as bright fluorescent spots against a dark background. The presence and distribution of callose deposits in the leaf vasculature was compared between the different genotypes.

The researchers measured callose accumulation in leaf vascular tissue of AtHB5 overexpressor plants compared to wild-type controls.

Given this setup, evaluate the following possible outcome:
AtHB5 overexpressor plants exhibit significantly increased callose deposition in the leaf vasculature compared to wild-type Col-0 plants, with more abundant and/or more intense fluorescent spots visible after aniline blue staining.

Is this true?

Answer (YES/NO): YES